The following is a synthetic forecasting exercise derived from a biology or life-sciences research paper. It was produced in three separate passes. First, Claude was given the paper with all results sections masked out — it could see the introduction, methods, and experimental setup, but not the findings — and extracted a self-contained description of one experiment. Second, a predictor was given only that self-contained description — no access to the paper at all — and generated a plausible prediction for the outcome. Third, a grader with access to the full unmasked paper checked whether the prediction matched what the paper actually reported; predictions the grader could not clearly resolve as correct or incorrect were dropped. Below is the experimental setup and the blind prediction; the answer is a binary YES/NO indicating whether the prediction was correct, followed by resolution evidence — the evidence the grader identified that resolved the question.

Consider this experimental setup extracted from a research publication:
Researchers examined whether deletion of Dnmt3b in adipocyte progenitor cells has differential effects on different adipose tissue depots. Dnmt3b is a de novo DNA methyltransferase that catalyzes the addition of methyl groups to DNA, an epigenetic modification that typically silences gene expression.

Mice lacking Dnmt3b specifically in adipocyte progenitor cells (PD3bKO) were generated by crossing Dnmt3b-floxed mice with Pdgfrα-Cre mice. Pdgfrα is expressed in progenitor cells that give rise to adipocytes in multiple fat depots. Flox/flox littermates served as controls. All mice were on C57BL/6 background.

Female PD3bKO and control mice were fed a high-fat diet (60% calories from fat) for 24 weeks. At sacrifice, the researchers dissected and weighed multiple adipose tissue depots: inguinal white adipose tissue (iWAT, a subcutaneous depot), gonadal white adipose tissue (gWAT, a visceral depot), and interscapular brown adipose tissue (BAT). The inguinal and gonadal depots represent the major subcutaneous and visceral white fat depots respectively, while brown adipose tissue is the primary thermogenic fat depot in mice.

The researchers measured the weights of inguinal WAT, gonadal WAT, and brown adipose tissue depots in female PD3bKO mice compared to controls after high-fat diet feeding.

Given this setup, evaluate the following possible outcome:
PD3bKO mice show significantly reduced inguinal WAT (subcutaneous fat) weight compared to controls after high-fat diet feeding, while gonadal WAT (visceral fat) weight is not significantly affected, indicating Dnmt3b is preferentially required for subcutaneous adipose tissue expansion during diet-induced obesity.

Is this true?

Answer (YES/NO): NO